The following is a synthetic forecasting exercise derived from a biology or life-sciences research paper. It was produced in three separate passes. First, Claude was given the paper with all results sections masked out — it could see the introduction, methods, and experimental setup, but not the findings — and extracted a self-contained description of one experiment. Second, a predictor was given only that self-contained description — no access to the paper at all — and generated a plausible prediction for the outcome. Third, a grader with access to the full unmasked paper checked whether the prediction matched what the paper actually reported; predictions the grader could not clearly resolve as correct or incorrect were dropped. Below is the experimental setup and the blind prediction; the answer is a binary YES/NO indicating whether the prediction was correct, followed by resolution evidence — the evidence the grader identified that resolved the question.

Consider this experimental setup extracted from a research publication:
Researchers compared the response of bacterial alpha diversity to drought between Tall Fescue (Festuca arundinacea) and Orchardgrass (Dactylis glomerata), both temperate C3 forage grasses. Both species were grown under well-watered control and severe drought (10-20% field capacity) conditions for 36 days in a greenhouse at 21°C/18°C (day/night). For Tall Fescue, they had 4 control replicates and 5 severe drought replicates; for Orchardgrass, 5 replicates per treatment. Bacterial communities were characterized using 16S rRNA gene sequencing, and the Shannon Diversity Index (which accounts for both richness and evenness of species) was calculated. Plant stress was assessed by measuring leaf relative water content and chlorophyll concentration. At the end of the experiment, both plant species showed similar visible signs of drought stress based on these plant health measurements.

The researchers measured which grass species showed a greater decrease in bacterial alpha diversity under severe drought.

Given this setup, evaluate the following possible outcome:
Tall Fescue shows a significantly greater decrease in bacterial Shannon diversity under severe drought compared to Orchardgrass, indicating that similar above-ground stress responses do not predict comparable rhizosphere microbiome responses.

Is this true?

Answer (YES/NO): NO